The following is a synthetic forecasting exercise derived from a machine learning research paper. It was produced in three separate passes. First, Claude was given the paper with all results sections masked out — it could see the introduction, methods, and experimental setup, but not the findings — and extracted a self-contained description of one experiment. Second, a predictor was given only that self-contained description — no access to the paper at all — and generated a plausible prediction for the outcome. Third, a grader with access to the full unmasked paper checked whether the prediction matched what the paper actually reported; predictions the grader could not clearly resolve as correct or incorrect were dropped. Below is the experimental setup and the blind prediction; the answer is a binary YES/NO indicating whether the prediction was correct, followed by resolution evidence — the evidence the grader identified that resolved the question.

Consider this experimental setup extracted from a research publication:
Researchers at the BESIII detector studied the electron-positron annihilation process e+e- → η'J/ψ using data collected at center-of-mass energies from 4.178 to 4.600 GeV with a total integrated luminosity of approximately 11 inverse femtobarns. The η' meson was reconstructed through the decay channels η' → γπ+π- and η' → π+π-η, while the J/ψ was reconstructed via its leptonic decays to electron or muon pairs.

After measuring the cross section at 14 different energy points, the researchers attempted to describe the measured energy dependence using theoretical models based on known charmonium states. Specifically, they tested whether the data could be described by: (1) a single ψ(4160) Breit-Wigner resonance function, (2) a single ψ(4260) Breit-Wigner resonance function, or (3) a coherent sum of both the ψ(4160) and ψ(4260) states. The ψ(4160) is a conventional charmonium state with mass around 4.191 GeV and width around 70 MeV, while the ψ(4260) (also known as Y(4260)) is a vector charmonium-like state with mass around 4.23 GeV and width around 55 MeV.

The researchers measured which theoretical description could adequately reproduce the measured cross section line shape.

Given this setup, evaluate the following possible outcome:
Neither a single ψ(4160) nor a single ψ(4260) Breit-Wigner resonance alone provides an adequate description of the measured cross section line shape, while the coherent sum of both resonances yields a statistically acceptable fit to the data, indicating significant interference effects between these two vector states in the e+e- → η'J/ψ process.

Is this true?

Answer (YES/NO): YES